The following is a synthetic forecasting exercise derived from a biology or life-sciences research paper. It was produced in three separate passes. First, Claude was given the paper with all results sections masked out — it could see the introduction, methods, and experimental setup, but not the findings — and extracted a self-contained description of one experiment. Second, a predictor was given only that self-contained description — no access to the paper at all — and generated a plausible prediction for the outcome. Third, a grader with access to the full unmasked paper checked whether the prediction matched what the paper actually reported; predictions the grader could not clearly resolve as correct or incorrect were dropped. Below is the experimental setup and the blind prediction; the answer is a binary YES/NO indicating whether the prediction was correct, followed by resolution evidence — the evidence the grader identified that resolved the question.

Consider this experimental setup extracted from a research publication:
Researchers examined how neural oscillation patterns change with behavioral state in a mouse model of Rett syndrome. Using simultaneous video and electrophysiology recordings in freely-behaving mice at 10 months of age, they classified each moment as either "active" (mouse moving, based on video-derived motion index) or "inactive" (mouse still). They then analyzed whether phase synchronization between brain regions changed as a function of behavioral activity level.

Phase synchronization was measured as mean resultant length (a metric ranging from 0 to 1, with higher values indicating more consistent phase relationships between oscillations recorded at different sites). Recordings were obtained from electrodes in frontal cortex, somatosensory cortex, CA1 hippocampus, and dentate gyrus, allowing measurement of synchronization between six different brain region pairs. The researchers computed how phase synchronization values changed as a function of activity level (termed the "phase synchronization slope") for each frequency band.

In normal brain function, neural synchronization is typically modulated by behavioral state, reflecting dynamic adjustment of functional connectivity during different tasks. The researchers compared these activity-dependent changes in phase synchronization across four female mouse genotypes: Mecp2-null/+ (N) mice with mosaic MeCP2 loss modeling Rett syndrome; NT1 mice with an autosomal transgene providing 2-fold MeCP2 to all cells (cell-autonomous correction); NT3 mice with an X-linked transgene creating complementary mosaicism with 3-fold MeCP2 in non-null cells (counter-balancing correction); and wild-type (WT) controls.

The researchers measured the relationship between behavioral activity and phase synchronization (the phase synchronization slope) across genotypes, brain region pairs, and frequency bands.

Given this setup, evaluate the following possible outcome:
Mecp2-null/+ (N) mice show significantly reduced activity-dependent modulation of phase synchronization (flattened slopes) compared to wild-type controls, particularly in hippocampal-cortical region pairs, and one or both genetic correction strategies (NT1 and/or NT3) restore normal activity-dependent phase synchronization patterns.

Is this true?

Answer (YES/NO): NO